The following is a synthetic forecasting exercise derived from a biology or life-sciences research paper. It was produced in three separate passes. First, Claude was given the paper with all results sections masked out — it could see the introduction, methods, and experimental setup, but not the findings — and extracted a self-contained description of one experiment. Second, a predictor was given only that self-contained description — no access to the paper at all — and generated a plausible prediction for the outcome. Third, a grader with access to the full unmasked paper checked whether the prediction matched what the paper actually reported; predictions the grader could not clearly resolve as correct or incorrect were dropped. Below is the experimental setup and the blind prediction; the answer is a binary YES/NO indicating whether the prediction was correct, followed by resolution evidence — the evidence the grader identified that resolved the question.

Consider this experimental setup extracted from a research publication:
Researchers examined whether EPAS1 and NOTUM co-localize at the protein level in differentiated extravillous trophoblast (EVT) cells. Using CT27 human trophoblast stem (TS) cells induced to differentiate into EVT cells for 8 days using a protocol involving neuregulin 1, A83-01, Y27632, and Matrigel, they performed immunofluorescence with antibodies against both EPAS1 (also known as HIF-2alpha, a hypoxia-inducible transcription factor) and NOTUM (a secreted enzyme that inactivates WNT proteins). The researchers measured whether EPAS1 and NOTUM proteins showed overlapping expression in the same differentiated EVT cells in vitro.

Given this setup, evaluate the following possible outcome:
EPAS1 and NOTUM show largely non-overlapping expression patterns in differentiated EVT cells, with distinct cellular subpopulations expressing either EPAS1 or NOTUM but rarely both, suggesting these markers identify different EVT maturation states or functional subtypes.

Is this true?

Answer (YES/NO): NO